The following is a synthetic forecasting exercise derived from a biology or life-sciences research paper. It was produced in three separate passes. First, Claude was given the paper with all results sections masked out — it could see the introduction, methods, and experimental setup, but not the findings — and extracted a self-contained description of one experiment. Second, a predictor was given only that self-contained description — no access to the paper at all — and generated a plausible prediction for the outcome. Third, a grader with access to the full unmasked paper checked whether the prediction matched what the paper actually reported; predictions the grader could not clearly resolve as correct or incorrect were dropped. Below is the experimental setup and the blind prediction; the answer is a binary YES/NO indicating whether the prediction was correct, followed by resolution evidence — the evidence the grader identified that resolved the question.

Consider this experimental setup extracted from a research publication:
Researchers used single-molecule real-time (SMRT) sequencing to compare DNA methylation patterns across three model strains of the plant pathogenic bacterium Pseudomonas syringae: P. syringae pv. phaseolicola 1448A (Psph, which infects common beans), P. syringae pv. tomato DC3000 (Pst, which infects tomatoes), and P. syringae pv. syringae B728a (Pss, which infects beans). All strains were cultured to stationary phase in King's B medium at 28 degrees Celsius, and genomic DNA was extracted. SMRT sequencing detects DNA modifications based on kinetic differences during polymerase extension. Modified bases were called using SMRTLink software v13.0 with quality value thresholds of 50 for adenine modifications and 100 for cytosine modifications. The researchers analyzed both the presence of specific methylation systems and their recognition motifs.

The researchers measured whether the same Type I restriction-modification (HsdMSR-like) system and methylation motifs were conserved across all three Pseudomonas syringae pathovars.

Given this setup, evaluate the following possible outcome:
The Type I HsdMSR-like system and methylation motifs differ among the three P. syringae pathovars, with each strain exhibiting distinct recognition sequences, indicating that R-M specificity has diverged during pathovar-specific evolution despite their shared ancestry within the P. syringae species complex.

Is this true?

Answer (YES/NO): YES